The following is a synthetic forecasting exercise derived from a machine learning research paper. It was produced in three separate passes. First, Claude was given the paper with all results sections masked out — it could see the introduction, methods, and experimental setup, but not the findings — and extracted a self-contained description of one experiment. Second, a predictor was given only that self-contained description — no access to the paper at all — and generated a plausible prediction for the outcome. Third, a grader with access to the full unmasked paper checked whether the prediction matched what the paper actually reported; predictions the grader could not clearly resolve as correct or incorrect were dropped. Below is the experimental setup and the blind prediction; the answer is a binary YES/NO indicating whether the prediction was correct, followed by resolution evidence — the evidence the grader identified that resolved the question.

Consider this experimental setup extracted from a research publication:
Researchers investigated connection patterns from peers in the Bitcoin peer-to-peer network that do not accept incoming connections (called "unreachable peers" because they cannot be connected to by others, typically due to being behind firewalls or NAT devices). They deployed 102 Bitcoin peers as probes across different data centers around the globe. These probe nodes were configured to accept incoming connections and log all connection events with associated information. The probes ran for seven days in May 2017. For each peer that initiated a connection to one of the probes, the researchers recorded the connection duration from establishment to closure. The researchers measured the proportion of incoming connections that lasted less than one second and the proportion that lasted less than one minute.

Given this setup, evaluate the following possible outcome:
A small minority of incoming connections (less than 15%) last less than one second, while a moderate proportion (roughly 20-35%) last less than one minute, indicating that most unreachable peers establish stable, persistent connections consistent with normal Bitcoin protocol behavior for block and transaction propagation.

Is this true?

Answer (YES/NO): NO